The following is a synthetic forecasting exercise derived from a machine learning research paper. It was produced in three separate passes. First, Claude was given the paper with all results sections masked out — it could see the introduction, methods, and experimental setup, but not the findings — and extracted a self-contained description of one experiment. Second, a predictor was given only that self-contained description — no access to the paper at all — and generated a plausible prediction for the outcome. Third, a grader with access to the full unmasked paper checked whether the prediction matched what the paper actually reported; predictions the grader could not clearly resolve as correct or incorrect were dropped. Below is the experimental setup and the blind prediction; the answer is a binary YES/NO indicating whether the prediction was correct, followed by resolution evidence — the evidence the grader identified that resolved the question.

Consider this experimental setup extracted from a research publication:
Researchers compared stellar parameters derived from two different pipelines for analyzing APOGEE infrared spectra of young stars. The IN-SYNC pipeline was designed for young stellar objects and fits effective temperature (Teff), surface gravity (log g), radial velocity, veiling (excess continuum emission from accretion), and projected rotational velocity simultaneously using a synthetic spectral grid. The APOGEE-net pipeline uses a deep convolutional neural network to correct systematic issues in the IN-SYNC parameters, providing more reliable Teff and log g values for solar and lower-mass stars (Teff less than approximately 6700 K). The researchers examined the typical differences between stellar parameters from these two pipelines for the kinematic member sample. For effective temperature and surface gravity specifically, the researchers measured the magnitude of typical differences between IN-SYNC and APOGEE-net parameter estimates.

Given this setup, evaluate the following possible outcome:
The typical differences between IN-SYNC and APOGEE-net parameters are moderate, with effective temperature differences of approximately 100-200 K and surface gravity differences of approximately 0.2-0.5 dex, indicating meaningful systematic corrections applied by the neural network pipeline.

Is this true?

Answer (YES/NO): NO